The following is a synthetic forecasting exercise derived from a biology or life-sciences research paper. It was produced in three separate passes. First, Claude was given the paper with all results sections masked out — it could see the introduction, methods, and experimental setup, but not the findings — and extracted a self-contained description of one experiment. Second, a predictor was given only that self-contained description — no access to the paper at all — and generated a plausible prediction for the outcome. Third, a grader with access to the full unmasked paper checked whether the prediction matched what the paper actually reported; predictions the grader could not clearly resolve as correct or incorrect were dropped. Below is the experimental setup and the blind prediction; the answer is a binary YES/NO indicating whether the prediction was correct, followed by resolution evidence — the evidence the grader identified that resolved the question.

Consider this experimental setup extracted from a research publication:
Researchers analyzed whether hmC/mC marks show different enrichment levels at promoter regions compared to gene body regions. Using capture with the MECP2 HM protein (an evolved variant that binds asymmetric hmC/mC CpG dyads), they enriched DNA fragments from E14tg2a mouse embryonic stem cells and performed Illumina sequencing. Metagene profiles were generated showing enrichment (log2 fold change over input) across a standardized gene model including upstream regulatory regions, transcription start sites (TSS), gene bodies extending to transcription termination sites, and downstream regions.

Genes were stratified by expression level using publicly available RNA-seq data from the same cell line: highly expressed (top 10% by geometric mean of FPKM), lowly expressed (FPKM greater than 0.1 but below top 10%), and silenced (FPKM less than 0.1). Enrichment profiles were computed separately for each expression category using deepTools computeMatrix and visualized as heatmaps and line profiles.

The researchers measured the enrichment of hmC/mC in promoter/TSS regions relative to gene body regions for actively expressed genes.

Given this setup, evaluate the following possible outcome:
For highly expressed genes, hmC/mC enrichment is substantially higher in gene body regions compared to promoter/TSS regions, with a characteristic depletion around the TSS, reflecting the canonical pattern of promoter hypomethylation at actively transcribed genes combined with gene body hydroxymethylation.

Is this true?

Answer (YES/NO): YES